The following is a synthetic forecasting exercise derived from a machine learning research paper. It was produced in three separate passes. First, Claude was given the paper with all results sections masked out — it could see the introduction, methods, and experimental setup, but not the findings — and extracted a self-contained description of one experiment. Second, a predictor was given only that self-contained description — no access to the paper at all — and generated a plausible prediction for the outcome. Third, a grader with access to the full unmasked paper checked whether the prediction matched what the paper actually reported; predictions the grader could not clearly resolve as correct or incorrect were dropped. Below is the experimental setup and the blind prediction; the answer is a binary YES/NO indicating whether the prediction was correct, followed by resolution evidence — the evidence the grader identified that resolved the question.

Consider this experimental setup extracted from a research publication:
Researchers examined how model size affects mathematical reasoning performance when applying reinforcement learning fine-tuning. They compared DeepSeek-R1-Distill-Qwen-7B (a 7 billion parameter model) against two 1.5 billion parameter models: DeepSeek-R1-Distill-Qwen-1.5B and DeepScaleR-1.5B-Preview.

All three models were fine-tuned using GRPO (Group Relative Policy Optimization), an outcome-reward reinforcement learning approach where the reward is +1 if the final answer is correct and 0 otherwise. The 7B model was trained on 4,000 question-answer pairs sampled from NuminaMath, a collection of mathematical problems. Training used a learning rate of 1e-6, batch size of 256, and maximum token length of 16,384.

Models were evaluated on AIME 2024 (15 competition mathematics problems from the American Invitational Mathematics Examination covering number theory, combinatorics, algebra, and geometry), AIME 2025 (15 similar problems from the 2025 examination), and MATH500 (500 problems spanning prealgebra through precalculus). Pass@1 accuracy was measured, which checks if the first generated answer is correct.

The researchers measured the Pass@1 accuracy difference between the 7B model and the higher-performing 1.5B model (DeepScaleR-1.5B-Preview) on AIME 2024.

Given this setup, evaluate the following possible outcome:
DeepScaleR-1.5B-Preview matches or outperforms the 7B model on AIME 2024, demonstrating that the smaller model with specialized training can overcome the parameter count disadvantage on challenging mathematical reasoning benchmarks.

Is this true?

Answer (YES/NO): NO